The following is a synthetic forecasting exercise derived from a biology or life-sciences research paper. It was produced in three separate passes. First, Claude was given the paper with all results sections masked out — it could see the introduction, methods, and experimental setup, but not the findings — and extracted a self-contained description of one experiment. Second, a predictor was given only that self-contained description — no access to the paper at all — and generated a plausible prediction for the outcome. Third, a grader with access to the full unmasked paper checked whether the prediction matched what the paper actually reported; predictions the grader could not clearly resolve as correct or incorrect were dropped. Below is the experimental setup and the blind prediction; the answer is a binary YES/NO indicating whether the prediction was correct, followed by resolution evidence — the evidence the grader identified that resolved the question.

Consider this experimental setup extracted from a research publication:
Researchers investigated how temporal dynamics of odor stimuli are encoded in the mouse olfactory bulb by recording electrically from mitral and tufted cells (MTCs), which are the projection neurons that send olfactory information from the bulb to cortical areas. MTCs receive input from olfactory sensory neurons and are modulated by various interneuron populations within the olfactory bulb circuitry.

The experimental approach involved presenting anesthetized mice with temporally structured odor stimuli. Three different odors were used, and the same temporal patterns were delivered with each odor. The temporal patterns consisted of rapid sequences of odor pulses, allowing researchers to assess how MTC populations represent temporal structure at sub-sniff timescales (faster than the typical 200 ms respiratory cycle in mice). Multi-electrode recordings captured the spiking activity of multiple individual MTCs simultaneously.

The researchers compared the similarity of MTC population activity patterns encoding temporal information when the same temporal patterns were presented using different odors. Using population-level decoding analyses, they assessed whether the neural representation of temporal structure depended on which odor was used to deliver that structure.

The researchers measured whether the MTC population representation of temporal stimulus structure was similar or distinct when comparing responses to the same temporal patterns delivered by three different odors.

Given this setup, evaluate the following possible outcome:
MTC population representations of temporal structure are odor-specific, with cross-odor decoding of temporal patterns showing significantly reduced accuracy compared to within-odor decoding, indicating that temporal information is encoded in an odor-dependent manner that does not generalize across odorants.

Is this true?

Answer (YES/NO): NO